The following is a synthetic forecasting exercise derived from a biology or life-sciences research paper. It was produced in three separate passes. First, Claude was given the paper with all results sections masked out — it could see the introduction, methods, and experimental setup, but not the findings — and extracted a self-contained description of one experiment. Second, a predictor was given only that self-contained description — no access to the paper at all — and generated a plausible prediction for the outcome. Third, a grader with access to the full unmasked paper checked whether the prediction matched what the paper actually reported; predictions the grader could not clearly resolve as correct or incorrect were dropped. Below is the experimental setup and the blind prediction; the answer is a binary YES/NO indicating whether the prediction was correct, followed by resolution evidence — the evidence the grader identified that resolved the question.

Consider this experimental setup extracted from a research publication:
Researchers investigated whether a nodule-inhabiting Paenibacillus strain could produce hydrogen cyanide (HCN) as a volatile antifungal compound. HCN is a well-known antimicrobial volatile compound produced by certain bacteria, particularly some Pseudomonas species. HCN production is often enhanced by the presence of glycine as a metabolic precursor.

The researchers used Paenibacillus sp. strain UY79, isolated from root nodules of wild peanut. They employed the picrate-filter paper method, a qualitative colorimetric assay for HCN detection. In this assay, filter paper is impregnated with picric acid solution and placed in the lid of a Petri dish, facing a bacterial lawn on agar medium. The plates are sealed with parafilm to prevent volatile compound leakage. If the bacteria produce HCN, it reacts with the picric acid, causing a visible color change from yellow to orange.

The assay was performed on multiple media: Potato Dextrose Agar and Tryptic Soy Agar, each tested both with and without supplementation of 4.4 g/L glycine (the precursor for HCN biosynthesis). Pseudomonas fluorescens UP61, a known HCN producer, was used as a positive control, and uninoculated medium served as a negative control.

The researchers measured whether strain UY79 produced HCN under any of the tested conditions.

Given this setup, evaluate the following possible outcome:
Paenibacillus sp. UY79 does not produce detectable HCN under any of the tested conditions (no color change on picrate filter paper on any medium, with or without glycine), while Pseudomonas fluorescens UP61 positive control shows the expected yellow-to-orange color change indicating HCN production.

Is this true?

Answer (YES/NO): YES